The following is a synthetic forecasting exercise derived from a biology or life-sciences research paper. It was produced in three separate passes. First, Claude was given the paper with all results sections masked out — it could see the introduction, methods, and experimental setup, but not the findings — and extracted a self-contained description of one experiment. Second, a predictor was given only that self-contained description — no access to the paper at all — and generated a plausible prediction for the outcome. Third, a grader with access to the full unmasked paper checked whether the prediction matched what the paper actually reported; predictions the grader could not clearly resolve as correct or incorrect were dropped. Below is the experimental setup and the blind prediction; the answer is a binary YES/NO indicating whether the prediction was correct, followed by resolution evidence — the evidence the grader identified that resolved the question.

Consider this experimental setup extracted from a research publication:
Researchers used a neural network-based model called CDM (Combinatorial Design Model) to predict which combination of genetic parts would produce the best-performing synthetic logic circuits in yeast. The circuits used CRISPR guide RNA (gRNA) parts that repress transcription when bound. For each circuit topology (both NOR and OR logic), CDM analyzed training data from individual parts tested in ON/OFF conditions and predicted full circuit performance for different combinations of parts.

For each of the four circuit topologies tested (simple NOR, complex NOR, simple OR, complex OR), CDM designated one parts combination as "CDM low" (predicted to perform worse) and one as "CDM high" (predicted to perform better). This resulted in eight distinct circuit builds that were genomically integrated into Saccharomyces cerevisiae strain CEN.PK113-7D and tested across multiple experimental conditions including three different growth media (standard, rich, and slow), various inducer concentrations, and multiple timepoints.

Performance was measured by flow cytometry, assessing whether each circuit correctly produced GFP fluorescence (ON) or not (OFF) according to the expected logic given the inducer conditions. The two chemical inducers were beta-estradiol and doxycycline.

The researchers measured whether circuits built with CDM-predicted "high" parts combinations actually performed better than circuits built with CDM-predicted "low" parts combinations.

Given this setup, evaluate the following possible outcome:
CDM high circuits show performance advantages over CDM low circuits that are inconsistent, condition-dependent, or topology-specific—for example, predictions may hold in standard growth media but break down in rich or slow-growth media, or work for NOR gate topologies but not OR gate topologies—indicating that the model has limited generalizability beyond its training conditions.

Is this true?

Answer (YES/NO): NO